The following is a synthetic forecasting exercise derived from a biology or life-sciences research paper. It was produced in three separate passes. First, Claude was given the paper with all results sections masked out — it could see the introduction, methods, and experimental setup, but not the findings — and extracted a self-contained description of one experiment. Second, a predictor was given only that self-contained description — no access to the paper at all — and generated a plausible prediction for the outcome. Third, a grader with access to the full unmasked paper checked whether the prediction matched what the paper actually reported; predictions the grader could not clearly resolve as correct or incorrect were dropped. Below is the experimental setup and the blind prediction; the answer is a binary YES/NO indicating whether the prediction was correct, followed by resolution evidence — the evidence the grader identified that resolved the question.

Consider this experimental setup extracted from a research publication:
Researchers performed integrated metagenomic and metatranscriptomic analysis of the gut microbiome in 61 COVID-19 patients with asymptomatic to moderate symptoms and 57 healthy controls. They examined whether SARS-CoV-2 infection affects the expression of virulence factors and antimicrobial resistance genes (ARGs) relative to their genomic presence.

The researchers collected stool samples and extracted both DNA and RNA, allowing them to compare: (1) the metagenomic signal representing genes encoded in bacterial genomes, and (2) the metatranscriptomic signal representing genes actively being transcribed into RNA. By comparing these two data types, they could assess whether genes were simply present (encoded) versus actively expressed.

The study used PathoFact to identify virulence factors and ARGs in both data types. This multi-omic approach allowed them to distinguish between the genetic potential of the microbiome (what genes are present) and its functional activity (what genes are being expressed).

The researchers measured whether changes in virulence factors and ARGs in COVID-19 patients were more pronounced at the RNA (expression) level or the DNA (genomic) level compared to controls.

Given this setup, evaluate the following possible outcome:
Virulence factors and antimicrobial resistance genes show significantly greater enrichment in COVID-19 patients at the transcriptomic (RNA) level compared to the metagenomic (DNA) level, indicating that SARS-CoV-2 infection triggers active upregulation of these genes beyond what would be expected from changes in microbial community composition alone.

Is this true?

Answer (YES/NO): NO